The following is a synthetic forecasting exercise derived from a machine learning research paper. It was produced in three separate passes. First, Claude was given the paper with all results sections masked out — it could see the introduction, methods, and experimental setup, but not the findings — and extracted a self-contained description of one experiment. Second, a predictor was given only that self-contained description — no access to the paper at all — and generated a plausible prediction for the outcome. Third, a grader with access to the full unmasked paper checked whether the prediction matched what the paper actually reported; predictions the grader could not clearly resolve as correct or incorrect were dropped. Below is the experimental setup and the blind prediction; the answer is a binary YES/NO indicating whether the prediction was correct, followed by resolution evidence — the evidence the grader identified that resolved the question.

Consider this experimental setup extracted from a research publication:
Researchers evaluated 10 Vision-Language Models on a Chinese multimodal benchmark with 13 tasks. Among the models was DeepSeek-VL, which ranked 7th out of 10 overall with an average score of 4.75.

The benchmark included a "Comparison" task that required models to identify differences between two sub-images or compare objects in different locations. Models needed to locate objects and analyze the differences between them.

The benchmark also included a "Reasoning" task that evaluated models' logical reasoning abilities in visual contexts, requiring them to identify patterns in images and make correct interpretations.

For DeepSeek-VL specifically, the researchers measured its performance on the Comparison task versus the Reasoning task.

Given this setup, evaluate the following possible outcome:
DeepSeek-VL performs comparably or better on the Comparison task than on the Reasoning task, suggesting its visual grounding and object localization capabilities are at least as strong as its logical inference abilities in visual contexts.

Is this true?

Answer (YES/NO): YES